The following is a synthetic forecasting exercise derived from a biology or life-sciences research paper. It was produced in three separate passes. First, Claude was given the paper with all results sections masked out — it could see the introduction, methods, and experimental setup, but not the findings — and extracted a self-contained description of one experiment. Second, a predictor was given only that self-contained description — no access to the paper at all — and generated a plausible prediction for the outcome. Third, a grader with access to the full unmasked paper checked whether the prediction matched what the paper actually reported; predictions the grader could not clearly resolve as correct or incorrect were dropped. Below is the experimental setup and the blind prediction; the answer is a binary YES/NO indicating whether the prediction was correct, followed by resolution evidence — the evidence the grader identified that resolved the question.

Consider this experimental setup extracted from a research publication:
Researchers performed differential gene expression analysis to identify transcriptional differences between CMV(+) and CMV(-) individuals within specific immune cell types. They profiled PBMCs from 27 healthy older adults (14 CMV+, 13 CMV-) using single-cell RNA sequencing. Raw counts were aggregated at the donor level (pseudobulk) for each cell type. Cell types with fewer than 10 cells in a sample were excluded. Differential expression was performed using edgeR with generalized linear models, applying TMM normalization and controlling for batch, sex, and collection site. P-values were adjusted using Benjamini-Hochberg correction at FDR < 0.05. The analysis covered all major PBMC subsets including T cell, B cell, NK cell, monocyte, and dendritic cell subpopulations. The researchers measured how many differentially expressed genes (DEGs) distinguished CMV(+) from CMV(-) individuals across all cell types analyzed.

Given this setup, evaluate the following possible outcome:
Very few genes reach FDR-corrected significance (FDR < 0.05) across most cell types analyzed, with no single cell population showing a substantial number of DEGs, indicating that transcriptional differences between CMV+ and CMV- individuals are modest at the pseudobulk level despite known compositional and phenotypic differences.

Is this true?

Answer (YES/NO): YES